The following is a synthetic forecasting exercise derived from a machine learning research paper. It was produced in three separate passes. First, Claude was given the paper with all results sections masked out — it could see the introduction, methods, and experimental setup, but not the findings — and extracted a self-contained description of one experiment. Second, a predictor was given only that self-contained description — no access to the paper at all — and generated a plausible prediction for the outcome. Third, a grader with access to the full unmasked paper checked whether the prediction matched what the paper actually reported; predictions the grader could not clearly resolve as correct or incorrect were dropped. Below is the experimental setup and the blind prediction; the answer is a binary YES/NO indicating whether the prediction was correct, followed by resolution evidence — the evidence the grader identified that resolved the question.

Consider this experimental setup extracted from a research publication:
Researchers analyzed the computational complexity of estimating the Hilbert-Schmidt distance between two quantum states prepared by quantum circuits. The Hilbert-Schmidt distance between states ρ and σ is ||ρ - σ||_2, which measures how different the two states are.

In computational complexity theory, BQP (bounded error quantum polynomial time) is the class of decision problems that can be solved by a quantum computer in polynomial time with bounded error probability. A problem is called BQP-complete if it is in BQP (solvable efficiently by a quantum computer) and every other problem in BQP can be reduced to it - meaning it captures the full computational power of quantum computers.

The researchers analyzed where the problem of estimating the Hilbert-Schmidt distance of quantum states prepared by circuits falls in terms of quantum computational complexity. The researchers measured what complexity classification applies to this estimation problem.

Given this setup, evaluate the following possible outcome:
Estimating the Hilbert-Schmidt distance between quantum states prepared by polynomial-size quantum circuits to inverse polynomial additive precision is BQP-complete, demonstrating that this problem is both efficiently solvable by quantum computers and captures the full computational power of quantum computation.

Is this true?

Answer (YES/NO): YES